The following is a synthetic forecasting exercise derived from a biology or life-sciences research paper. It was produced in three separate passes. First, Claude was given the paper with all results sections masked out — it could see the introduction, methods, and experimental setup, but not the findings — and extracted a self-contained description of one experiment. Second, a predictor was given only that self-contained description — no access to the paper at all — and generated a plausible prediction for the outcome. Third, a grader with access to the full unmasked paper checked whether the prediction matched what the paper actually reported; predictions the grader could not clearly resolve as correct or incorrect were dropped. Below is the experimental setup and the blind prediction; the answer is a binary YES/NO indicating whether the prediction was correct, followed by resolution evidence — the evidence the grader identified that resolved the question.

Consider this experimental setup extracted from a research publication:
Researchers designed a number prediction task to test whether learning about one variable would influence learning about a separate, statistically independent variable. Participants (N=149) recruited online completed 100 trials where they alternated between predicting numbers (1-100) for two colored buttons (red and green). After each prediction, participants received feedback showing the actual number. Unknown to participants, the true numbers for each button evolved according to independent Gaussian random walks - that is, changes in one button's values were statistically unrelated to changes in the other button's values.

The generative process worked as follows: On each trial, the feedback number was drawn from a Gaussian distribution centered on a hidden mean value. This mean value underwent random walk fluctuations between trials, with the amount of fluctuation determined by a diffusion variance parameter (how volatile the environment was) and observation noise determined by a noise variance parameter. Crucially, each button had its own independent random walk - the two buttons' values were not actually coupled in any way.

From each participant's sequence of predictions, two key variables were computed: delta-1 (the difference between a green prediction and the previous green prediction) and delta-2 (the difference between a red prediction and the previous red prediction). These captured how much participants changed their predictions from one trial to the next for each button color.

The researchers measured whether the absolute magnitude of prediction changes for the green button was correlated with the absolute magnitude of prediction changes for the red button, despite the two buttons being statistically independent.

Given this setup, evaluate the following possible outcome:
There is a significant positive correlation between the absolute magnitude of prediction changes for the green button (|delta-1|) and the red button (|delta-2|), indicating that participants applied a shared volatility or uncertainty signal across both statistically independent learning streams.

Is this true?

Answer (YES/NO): YES